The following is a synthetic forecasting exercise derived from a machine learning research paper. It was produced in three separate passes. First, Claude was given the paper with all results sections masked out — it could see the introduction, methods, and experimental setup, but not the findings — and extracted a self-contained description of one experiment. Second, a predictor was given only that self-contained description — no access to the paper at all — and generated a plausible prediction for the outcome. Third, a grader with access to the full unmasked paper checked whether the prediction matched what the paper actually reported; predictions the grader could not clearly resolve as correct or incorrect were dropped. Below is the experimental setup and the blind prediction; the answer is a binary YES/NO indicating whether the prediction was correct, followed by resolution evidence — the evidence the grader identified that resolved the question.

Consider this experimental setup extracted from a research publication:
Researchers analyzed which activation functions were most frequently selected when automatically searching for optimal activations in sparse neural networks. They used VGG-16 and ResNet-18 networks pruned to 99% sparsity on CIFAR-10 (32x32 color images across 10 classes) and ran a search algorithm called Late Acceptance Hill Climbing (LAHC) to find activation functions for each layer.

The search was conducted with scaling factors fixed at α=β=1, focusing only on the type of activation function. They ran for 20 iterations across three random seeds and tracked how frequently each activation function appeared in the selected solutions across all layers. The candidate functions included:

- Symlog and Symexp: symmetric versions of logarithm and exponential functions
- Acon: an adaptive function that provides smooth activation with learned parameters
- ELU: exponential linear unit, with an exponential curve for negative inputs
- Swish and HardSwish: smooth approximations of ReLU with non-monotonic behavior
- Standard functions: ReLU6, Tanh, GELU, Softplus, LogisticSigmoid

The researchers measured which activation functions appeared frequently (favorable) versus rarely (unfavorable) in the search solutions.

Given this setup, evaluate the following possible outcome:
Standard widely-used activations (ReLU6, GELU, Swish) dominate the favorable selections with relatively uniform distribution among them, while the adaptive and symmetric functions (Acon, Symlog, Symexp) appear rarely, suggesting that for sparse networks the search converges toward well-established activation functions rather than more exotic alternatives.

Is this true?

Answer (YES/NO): NO